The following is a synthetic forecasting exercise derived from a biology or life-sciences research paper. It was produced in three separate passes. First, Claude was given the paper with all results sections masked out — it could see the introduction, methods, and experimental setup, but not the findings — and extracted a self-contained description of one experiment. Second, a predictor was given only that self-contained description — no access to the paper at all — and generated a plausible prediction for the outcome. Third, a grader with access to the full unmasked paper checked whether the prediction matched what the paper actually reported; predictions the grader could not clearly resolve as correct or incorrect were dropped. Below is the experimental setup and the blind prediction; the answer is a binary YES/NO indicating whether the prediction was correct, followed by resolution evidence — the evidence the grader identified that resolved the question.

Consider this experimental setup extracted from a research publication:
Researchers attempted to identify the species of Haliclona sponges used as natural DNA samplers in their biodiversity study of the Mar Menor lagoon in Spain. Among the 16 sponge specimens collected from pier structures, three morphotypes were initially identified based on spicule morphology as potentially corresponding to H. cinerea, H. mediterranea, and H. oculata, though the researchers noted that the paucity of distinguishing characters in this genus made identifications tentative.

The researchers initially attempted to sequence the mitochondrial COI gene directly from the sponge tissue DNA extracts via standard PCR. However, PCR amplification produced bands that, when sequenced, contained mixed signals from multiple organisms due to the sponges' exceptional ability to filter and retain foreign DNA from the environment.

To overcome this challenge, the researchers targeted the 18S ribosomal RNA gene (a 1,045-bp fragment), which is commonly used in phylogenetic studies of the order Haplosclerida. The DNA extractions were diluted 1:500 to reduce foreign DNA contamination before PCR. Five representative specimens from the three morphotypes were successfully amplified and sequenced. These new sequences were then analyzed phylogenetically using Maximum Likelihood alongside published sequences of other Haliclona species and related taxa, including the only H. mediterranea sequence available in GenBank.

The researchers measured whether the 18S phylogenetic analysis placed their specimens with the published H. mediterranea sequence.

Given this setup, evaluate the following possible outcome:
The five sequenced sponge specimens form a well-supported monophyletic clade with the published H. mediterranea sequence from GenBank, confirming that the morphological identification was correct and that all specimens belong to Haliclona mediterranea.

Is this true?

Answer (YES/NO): NO